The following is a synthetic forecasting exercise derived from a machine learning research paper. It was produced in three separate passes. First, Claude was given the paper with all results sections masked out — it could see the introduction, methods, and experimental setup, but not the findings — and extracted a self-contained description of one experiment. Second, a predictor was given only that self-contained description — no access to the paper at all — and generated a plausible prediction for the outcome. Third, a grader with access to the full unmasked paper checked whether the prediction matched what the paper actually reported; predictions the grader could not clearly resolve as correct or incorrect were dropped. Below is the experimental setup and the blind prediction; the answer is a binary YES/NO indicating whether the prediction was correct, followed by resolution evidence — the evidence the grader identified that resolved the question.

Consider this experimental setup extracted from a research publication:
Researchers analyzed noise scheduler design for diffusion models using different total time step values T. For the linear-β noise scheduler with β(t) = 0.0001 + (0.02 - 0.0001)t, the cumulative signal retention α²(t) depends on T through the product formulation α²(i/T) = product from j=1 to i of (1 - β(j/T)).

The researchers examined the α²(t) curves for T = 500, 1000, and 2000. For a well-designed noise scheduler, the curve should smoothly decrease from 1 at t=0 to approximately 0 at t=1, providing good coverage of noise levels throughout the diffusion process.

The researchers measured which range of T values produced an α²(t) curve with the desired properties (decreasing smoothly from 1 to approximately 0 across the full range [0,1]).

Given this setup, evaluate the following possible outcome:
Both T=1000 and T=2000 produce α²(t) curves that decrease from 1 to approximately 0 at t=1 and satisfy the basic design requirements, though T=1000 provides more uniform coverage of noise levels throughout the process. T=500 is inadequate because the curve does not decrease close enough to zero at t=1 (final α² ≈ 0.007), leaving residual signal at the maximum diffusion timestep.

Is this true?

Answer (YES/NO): NO